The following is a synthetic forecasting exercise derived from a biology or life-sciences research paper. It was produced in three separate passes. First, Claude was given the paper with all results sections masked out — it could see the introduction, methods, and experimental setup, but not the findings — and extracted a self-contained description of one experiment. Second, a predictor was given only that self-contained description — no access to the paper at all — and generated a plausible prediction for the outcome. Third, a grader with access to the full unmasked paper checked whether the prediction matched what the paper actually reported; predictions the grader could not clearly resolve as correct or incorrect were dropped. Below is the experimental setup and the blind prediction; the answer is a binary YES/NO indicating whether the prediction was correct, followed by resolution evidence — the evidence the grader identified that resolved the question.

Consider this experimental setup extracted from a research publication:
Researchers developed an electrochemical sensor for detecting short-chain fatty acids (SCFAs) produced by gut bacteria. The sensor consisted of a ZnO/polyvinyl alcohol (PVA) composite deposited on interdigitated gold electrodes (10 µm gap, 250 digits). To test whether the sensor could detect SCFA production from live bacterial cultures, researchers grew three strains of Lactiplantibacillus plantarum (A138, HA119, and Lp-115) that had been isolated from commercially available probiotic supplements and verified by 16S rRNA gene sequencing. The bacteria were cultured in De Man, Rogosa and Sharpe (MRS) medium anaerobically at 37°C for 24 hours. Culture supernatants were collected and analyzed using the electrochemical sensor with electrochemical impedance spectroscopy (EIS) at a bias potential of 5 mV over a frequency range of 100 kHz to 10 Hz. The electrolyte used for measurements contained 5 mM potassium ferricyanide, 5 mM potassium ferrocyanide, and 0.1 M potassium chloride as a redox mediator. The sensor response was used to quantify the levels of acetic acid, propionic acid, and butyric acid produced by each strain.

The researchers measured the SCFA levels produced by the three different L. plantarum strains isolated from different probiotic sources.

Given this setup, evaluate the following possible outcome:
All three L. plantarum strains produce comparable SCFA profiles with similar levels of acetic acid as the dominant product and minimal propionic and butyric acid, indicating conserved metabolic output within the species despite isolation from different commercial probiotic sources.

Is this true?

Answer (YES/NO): NO